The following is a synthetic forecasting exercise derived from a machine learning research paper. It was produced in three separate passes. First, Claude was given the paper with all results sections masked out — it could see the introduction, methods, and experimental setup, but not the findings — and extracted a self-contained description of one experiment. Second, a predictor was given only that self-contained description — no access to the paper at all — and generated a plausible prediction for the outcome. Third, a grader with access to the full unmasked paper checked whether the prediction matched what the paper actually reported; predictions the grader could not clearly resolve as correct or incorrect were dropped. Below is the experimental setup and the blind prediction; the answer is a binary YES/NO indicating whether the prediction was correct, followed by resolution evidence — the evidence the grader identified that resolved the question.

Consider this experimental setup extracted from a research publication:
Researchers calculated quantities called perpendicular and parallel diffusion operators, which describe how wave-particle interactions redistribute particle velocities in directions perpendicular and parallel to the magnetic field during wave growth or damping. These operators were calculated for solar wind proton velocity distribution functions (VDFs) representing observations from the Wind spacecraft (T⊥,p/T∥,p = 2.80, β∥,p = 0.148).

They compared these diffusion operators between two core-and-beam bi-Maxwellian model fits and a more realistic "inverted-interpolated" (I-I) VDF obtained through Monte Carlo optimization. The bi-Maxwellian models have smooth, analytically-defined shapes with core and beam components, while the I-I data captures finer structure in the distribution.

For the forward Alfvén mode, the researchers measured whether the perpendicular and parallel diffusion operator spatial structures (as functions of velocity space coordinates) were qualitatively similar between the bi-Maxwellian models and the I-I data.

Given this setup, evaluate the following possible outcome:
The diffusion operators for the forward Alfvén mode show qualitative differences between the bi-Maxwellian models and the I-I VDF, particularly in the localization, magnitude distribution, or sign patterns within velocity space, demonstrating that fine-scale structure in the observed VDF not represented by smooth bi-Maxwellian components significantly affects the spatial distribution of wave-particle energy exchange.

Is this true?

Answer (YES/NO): YES